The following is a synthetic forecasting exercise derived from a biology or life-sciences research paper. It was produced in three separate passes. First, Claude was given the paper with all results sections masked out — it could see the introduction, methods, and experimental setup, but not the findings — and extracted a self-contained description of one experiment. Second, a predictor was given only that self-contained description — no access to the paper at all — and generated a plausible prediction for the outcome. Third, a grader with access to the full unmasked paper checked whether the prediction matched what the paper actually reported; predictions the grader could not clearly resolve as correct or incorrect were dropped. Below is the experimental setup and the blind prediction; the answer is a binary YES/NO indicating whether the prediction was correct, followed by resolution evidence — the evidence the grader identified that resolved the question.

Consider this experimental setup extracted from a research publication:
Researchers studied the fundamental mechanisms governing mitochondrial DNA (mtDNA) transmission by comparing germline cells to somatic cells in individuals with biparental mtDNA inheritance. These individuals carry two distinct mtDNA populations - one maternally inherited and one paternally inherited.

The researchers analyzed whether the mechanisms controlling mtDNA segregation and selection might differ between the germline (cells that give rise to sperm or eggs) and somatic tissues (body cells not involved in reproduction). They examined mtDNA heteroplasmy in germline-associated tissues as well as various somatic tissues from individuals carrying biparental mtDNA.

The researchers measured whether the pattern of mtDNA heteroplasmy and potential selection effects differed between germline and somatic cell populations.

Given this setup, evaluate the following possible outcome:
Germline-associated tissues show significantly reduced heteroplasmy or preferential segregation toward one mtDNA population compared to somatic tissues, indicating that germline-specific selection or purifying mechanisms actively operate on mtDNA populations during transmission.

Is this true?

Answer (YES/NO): NO